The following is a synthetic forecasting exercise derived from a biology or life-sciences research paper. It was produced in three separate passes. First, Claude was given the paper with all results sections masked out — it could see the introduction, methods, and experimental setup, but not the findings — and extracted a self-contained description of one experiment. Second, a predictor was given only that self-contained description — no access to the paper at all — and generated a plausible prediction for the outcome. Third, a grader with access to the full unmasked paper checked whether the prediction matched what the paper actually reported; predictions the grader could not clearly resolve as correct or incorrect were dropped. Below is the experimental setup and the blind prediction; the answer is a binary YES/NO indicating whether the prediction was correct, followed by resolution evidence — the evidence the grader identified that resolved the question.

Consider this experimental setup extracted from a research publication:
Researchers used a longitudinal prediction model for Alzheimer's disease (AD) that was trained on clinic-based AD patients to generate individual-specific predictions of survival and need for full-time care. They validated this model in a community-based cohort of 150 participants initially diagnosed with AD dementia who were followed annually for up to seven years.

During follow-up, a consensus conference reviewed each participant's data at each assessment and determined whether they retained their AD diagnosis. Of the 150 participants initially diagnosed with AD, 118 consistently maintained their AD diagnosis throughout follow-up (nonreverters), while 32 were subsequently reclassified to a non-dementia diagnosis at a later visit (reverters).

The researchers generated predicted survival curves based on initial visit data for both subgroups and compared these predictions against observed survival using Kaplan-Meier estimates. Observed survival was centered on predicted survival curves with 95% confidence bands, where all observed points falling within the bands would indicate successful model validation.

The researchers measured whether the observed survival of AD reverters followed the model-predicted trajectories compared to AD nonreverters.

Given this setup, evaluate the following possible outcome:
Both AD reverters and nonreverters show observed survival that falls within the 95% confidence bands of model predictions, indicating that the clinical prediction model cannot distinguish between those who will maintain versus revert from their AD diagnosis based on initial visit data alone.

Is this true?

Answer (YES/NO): NO